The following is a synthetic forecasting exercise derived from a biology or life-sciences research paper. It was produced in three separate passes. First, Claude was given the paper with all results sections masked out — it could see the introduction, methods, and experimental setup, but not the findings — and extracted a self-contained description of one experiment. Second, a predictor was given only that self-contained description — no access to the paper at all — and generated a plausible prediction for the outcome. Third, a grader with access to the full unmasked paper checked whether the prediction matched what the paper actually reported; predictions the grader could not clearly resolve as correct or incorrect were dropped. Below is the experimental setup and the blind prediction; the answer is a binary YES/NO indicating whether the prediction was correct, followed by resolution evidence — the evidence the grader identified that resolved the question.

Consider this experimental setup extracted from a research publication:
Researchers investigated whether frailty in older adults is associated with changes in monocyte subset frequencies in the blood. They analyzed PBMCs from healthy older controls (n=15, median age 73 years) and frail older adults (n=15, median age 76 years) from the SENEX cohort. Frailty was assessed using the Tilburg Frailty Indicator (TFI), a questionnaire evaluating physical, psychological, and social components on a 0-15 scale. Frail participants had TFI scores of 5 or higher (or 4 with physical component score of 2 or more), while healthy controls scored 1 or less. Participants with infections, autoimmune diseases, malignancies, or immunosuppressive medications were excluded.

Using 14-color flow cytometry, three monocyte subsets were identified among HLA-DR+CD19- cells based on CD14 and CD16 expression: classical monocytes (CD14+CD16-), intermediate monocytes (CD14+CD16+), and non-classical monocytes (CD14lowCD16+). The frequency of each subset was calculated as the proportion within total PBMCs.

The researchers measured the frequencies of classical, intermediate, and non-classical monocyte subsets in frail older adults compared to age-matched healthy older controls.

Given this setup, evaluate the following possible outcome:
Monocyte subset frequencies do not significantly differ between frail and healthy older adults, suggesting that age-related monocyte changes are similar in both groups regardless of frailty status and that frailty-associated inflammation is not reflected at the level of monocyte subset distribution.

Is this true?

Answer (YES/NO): YES